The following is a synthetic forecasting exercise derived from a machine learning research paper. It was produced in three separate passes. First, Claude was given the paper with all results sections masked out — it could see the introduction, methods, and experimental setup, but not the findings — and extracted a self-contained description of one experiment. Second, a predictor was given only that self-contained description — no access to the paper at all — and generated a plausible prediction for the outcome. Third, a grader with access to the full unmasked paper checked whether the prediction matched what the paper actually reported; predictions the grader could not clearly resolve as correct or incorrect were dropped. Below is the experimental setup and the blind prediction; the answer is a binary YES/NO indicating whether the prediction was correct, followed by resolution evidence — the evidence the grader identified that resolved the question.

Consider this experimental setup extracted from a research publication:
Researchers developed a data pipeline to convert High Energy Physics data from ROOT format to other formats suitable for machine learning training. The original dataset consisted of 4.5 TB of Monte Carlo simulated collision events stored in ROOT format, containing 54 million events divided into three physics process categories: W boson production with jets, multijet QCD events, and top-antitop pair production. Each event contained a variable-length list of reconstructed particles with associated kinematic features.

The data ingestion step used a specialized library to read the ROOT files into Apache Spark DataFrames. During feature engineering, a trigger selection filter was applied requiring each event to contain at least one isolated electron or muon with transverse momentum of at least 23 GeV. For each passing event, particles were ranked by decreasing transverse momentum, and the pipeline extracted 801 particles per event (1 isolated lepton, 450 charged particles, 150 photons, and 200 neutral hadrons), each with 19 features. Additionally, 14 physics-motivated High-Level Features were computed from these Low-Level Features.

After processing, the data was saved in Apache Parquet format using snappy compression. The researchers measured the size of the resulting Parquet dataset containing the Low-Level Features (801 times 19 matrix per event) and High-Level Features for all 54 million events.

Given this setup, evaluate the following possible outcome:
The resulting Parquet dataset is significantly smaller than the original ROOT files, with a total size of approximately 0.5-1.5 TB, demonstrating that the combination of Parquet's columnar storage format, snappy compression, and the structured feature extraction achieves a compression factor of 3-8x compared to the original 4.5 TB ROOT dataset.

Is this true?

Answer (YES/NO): YES